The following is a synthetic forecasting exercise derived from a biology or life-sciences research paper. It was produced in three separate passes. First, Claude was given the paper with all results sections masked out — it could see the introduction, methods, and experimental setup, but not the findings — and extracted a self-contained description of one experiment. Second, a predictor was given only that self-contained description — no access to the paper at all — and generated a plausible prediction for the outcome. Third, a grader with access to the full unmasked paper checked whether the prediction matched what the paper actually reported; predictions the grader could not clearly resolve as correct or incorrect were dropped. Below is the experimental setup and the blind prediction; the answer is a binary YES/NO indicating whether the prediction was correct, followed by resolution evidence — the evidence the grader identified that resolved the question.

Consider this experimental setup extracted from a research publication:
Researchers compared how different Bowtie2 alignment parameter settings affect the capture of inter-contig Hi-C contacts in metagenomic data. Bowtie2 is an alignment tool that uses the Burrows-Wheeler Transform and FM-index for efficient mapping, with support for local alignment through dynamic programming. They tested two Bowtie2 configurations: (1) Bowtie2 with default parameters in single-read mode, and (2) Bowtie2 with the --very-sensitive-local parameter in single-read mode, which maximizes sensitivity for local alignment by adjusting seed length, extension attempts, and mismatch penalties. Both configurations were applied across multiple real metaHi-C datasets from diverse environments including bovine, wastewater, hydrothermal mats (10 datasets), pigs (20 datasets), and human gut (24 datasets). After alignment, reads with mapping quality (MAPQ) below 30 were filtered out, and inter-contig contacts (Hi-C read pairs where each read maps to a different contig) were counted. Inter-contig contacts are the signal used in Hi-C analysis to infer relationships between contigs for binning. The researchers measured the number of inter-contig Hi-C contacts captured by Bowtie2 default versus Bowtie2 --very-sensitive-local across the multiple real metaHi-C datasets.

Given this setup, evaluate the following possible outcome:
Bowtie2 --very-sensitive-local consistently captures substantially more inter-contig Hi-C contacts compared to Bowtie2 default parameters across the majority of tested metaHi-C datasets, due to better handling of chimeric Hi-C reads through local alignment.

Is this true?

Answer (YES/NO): NO